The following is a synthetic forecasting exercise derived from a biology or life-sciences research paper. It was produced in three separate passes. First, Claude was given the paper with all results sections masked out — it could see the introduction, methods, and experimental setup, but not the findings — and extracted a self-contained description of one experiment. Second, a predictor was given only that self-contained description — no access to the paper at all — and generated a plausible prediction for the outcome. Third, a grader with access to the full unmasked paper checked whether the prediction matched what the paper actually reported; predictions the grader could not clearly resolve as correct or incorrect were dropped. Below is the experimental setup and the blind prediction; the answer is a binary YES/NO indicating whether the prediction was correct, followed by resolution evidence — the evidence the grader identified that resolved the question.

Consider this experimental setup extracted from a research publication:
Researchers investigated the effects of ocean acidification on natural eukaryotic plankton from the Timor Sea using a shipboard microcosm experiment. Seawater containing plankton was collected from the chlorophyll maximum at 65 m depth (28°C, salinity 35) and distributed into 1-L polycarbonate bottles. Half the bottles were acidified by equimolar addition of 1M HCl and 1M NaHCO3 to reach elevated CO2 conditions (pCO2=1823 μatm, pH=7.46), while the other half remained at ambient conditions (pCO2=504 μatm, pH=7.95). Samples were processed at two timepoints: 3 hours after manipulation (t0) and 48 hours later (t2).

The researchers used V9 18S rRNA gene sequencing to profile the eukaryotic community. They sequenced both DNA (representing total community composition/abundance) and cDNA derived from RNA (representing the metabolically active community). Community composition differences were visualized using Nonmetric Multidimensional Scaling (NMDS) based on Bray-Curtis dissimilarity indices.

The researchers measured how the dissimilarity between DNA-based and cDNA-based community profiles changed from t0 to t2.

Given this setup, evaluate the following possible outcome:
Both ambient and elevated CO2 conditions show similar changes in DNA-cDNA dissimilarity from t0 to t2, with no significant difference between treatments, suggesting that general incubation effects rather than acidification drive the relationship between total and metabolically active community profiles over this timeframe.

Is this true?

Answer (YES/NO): YES